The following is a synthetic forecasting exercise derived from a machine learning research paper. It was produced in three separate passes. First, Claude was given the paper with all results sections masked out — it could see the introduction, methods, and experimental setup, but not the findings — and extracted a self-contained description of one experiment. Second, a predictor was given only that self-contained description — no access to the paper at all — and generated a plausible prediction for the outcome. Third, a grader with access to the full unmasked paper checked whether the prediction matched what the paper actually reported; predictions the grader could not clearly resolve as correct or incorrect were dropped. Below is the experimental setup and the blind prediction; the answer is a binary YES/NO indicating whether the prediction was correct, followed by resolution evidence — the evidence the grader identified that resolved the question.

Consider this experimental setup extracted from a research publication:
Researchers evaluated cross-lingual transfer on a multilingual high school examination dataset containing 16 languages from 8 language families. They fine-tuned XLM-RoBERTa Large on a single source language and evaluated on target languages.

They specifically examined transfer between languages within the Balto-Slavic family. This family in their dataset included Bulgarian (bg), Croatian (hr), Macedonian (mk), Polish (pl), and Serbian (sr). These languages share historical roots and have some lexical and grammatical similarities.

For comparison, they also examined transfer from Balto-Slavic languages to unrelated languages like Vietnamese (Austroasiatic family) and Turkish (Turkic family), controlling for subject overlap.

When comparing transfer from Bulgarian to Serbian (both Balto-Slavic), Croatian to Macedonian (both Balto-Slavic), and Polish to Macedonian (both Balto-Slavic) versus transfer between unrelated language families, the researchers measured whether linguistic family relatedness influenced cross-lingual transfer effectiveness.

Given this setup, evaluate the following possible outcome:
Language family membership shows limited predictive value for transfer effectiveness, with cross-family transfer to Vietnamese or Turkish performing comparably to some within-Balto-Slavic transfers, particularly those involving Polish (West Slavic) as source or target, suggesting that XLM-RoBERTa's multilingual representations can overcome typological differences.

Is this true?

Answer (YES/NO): NO